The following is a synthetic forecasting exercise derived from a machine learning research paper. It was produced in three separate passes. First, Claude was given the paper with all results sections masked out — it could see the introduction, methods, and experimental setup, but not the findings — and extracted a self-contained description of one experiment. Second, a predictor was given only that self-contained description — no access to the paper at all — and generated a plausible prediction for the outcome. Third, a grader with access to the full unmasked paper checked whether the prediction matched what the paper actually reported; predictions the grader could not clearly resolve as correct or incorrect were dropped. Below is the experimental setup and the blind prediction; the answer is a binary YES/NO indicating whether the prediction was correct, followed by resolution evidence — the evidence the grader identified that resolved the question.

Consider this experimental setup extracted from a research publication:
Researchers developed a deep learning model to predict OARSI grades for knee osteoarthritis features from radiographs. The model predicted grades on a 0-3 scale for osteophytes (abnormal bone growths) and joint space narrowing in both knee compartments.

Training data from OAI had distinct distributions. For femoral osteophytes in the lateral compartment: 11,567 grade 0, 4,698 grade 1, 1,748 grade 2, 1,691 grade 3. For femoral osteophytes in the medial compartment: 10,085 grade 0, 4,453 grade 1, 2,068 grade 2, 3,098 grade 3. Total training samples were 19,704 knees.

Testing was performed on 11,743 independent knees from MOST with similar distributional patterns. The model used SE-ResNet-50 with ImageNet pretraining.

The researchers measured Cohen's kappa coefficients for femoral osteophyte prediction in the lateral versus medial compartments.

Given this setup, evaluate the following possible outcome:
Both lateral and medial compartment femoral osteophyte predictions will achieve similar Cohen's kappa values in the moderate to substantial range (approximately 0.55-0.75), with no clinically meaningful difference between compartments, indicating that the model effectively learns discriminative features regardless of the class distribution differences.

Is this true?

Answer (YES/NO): NO